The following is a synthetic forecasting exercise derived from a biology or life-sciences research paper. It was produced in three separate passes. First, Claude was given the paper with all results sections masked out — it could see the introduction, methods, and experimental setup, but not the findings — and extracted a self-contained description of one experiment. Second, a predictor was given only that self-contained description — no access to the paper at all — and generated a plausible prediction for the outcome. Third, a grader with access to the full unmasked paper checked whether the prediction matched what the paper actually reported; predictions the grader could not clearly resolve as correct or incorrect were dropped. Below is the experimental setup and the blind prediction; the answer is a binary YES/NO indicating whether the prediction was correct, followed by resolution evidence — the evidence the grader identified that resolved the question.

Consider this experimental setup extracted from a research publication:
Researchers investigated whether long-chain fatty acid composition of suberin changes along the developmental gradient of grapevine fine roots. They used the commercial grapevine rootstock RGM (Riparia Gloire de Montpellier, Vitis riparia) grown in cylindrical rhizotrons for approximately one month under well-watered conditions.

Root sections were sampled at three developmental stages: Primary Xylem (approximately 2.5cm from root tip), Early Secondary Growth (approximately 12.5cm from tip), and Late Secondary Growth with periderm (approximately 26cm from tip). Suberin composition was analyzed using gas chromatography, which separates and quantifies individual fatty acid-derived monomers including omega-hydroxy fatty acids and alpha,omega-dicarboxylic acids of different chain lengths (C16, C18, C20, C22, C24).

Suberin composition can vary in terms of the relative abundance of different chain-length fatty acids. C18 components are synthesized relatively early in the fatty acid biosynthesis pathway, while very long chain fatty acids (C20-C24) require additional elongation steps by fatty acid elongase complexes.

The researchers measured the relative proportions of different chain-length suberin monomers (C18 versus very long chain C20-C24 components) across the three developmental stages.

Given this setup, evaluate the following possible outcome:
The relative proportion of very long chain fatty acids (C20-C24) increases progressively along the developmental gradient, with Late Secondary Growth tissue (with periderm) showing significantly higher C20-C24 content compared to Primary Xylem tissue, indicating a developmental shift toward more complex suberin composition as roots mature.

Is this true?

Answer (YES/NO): NO